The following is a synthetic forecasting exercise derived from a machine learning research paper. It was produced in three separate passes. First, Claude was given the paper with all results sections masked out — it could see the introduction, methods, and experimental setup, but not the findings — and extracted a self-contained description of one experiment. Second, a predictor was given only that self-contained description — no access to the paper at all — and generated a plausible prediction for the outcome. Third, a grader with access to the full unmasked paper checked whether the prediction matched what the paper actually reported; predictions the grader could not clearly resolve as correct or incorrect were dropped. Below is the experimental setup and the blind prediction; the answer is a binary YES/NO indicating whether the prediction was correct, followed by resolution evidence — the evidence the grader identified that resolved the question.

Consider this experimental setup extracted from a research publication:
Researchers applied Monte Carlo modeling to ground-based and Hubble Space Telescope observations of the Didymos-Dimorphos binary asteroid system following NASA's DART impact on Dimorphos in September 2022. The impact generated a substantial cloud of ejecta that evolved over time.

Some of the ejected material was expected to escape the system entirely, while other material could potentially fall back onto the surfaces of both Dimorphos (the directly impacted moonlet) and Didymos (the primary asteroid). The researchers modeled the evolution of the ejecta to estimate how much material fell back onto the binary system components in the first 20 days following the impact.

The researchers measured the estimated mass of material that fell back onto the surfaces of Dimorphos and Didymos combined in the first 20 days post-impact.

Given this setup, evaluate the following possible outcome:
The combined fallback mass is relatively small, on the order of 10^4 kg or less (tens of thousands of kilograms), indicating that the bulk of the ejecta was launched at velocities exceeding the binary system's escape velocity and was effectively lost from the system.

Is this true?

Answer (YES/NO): NO